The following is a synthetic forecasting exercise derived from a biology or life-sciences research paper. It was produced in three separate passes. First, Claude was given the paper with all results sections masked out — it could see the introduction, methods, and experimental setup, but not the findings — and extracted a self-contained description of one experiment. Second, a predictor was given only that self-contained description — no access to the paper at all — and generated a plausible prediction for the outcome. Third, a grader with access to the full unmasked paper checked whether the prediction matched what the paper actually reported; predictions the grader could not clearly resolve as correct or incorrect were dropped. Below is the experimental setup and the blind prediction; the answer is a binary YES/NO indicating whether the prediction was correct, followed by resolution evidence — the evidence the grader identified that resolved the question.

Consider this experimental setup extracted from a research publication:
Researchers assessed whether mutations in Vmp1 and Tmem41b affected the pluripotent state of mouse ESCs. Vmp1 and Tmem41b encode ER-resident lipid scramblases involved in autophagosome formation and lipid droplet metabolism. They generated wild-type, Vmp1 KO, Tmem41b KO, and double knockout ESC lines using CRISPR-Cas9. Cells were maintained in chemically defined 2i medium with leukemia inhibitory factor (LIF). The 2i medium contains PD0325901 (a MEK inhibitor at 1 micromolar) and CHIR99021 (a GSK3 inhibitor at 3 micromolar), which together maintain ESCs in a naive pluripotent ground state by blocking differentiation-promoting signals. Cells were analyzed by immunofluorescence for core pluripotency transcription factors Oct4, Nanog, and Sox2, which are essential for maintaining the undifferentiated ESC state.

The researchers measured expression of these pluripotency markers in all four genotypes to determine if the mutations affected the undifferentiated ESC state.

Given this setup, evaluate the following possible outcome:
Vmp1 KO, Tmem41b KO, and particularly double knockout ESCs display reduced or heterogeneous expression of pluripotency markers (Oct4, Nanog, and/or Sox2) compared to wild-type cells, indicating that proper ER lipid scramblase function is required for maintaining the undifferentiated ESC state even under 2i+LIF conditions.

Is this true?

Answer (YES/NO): NO